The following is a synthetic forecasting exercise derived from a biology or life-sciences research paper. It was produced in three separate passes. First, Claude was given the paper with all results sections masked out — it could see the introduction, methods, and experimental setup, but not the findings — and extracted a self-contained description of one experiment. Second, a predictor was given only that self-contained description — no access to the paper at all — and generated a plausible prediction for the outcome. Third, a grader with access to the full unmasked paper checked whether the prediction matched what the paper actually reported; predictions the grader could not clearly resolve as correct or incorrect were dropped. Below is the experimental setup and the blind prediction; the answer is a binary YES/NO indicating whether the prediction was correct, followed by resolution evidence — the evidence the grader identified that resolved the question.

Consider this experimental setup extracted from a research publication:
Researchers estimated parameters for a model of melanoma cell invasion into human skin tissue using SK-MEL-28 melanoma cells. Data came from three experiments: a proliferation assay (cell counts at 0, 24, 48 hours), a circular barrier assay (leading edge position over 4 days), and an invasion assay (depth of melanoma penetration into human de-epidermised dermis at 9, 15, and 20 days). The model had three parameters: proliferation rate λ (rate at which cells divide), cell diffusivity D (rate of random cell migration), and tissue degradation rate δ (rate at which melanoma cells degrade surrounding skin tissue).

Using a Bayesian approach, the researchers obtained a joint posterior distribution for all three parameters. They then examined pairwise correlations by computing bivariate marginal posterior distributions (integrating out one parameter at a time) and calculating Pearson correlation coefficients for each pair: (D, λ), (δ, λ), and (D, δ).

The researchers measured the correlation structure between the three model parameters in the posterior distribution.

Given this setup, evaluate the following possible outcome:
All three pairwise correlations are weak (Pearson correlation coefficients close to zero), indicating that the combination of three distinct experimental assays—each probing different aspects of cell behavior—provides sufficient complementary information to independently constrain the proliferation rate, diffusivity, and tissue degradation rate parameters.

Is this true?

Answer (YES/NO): NO